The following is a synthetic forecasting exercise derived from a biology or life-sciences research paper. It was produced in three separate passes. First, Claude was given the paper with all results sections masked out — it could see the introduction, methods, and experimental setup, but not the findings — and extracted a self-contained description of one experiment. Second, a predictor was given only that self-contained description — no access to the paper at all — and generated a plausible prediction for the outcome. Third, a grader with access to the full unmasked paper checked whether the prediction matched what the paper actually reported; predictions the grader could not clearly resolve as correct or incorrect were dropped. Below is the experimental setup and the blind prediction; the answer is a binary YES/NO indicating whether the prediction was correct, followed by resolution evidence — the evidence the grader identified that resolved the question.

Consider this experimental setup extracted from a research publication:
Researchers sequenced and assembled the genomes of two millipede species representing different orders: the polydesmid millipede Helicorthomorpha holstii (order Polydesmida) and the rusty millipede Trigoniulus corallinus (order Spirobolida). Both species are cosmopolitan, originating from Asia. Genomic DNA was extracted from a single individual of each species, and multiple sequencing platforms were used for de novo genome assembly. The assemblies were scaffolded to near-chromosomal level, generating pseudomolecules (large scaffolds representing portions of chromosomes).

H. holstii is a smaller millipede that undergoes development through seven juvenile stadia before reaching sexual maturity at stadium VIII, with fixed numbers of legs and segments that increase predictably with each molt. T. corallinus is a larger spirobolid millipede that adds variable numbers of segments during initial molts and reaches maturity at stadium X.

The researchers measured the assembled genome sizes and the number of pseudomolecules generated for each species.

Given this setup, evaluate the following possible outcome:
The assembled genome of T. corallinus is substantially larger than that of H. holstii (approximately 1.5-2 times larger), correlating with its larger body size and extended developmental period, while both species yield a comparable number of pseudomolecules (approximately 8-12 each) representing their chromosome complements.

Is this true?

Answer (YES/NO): NO